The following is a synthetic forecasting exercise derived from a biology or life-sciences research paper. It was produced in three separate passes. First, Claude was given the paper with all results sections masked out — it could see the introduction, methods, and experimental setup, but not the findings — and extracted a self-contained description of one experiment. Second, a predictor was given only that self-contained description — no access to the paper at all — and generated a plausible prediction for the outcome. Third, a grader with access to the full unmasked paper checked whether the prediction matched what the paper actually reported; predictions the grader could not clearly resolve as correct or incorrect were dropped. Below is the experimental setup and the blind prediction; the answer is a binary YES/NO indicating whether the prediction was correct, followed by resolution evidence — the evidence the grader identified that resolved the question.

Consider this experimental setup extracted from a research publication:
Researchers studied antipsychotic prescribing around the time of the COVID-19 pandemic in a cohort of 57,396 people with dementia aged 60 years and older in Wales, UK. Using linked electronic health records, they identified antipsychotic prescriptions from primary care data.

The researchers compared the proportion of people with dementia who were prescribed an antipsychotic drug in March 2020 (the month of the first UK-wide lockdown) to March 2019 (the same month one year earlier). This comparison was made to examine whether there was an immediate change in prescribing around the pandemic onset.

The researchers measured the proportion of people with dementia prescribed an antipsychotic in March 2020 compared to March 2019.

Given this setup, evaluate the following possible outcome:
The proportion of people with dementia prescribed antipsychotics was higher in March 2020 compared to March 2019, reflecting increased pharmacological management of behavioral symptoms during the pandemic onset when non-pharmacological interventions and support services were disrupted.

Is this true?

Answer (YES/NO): YES